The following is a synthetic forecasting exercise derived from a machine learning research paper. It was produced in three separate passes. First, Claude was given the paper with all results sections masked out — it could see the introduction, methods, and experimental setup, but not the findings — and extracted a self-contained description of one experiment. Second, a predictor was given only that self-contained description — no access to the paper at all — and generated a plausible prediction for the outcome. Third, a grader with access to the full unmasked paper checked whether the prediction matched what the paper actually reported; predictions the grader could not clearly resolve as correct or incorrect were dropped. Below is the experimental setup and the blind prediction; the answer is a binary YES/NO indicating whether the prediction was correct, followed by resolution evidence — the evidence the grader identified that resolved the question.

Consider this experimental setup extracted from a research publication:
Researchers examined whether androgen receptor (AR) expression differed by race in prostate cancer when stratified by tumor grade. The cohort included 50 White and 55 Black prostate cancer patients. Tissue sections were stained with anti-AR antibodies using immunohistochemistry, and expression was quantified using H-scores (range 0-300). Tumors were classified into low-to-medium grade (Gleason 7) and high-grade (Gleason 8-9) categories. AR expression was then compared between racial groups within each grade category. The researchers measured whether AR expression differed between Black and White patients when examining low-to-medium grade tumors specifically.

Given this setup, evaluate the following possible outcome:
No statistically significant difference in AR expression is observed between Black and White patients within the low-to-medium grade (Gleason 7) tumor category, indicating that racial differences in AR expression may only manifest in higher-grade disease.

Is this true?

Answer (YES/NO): NO